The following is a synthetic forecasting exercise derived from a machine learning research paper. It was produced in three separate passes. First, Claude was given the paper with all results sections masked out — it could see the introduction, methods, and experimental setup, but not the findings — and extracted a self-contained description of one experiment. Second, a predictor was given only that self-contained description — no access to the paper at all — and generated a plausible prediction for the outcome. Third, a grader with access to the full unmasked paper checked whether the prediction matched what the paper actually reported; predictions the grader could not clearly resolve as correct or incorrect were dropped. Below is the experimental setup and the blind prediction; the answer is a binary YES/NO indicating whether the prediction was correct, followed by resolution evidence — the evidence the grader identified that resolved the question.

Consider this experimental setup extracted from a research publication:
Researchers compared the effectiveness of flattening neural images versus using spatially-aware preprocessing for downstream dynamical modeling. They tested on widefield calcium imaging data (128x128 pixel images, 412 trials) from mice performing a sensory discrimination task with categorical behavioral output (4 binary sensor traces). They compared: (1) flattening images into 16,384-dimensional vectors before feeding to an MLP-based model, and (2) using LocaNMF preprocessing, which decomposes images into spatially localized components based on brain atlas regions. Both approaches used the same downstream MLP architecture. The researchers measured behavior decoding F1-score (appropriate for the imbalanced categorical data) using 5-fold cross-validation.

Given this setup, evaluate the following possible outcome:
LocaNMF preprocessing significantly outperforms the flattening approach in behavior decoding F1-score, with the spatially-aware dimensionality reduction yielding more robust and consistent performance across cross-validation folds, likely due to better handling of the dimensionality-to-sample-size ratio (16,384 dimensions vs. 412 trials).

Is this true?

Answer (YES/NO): YES